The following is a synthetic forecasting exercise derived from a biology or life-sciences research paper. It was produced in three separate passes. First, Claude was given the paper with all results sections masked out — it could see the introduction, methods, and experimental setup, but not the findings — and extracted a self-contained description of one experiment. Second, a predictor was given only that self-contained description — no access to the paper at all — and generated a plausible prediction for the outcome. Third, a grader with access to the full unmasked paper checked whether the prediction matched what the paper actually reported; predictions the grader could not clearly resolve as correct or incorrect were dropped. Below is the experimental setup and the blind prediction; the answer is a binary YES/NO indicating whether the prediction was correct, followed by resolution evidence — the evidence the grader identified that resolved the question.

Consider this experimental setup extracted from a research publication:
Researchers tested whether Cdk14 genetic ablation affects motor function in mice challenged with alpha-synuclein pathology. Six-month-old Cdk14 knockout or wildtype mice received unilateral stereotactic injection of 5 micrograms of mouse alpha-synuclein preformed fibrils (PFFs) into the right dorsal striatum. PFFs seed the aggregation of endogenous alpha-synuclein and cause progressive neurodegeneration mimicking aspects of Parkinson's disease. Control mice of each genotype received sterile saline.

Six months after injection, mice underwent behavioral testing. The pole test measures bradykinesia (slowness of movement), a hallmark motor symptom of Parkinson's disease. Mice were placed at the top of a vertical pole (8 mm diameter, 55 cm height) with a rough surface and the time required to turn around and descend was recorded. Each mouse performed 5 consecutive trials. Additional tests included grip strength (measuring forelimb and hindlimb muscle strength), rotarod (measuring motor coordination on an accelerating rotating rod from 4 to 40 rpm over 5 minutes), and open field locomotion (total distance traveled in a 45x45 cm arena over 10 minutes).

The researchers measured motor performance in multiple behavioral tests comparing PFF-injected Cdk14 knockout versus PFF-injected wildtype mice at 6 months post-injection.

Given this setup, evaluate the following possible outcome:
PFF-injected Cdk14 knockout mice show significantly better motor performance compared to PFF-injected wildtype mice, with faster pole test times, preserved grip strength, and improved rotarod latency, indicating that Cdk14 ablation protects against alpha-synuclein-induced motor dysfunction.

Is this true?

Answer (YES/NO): NO